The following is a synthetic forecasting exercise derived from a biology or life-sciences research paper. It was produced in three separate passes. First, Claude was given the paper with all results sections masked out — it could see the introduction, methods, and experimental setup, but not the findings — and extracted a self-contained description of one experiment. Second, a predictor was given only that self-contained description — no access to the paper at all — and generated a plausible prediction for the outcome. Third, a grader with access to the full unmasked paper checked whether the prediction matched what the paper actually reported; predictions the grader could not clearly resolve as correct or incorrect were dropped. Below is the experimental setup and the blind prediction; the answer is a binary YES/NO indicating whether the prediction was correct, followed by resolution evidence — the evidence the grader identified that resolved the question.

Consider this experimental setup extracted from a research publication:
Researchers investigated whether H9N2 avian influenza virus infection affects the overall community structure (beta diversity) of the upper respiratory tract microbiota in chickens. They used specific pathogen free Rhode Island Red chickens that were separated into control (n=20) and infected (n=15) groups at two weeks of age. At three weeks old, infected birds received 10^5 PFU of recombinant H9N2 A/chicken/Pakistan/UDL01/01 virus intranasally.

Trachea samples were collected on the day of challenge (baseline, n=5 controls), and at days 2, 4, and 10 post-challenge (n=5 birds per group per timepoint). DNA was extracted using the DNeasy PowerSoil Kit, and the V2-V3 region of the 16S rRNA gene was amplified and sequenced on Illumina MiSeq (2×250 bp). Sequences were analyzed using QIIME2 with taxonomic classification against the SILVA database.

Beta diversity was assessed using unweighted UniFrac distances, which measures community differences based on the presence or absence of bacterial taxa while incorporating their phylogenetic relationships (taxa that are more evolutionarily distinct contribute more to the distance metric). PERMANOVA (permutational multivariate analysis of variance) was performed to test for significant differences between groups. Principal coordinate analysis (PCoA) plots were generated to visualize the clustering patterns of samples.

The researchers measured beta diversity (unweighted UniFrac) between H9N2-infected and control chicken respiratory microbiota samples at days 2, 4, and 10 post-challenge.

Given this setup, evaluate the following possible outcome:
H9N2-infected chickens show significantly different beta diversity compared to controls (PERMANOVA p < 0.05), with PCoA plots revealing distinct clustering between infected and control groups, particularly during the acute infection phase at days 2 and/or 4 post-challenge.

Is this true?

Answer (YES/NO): YES